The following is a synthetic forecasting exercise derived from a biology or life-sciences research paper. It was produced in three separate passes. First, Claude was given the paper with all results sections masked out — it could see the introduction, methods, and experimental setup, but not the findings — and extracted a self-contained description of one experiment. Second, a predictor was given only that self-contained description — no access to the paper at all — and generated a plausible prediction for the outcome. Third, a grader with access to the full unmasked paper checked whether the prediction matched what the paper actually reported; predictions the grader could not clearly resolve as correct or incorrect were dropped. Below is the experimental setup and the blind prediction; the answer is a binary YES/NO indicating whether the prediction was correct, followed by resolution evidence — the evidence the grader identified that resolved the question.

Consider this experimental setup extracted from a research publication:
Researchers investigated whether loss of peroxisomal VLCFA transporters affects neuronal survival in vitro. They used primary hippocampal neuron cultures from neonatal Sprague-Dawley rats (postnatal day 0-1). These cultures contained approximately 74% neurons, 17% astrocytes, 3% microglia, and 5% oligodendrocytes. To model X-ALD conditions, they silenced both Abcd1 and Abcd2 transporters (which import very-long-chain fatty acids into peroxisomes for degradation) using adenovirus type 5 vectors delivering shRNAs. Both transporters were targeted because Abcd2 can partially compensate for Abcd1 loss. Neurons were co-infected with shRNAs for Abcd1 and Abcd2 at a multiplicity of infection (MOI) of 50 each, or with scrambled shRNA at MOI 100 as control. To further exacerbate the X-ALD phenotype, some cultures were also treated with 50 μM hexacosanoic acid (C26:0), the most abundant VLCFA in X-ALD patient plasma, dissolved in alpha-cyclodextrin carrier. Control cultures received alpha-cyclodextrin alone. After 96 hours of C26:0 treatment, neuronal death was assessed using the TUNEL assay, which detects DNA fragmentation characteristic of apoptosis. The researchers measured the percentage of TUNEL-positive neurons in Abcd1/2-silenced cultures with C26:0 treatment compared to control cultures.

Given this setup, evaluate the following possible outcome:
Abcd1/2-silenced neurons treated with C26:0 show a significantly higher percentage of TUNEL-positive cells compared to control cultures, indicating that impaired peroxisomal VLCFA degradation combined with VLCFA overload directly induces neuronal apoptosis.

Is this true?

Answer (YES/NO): NO